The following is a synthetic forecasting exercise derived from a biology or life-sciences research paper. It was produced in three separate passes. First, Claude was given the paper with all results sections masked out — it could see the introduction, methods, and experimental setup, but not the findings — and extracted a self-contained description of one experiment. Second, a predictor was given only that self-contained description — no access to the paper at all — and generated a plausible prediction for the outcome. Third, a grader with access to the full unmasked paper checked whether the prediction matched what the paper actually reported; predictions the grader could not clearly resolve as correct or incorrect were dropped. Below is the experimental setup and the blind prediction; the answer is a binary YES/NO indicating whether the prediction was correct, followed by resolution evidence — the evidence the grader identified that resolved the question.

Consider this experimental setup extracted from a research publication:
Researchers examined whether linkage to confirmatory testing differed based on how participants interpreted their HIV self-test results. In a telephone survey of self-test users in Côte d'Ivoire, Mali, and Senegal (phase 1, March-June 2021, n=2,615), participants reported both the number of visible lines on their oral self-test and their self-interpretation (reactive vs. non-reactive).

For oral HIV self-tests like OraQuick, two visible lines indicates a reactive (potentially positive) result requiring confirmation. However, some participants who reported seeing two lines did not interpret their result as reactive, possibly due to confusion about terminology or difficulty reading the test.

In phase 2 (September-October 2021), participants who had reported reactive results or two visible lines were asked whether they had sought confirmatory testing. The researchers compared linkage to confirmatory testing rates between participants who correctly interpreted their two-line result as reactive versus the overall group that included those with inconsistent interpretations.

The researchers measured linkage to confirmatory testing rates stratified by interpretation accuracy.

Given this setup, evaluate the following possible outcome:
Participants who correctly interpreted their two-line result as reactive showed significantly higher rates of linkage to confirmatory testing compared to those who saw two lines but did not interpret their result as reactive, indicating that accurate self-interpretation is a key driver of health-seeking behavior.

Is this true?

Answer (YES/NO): NO